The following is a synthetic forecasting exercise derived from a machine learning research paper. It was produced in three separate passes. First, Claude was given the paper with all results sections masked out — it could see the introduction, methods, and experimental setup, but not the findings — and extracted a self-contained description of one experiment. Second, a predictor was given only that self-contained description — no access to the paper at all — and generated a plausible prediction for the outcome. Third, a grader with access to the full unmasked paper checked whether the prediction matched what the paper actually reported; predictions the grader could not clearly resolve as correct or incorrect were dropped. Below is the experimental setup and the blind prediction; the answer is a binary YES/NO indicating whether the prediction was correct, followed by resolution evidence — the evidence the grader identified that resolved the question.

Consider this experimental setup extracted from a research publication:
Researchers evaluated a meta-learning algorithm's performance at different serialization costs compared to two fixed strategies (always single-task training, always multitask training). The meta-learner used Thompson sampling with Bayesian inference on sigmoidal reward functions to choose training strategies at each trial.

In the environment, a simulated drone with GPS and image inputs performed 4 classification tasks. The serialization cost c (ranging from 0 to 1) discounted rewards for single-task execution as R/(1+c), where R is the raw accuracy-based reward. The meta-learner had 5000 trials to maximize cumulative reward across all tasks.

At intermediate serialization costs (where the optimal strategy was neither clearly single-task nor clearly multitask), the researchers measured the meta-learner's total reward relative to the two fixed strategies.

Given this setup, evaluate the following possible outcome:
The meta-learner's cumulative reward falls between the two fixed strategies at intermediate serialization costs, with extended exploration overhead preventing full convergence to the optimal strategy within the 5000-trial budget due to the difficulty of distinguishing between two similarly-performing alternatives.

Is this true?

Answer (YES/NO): YES